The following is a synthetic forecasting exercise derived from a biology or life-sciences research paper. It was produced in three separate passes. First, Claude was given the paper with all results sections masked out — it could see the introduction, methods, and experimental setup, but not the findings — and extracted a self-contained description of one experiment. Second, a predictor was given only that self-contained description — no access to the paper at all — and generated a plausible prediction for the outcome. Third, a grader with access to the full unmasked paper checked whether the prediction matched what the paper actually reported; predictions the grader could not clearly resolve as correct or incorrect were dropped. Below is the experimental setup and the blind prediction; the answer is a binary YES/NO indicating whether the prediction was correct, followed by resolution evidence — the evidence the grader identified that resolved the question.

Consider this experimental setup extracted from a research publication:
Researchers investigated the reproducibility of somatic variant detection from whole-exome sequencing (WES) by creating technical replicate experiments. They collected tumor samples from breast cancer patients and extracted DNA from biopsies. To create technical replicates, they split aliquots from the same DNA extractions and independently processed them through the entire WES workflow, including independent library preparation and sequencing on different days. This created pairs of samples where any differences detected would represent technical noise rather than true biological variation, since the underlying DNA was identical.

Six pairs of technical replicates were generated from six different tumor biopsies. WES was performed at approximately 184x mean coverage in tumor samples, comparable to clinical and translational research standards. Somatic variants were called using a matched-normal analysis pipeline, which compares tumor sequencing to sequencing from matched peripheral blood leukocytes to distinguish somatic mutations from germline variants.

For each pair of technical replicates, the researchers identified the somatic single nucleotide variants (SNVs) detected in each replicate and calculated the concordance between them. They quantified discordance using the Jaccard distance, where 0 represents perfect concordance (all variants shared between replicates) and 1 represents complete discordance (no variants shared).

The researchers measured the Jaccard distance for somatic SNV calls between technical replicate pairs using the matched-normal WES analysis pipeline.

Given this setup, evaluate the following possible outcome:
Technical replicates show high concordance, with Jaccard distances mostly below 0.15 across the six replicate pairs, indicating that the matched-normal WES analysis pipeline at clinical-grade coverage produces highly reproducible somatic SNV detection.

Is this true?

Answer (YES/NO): NO